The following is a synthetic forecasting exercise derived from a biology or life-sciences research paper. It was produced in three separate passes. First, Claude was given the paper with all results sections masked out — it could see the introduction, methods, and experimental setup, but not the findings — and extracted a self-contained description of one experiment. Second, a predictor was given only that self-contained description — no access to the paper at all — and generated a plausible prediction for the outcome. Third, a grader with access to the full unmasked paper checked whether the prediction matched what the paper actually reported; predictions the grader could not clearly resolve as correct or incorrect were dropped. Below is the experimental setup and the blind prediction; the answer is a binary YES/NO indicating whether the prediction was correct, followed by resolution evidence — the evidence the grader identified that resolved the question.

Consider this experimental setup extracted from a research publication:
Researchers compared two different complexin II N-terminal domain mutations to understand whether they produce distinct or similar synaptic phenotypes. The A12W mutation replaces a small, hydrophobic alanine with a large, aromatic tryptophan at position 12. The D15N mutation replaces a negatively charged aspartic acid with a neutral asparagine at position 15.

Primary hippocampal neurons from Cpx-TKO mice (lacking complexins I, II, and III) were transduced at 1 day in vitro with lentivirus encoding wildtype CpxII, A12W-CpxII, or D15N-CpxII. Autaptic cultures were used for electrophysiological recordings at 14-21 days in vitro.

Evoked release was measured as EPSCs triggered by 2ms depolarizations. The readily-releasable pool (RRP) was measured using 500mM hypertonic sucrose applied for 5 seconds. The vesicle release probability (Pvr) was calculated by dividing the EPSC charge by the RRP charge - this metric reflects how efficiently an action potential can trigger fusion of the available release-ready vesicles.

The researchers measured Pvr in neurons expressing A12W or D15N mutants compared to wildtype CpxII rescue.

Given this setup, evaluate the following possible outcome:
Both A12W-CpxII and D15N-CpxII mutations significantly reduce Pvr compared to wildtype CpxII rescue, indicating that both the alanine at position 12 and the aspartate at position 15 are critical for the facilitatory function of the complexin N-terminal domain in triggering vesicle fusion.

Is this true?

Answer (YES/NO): NO